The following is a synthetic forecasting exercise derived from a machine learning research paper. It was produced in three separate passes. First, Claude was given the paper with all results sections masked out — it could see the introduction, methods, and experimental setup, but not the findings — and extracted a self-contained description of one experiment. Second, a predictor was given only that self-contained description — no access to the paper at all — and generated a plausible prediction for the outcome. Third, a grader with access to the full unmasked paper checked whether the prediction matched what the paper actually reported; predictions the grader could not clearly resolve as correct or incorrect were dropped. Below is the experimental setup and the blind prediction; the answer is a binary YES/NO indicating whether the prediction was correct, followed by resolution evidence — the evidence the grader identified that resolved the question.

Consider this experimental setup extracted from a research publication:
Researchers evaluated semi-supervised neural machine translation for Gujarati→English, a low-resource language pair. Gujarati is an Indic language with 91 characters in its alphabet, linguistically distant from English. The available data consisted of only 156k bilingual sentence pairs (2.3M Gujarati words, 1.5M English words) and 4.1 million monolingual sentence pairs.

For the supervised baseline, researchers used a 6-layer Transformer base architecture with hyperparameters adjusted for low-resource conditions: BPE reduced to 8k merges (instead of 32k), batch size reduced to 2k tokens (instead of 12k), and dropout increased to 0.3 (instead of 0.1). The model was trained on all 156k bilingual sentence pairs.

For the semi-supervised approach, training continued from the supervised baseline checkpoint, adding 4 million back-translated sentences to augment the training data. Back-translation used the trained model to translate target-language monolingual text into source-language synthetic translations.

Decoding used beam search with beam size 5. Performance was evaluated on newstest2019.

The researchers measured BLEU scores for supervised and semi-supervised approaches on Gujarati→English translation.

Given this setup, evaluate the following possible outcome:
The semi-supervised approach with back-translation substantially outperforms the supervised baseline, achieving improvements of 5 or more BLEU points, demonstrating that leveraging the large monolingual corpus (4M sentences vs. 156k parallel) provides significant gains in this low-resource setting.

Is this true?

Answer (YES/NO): NO